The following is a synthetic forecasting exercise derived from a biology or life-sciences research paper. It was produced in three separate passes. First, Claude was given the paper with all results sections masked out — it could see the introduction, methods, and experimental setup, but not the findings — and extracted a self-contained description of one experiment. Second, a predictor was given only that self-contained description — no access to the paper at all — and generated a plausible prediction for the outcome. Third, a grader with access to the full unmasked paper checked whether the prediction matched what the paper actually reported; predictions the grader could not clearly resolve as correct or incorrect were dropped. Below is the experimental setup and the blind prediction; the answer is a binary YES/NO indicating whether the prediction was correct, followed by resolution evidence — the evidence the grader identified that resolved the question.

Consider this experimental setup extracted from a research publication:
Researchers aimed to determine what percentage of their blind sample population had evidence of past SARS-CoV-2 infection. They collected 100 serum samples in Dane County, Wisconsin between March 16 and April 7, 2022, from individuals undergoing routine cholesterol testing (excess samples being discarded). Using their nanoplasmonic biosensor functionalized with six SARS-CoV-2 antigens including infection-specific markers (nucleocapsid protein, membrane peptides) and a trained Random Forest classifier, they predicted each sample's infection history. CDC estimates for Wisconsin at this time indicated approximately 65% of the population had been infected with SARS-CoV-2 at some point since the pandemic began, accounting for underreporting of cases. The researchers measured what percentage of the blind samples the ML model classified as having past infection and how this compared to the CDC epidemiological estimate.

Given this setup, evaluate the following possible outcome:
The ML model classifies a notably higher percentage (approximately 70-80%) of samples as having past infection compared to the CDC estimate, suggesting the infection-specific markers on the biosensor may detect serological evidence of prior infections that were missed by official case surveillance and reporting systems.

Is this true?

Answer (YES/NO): NO